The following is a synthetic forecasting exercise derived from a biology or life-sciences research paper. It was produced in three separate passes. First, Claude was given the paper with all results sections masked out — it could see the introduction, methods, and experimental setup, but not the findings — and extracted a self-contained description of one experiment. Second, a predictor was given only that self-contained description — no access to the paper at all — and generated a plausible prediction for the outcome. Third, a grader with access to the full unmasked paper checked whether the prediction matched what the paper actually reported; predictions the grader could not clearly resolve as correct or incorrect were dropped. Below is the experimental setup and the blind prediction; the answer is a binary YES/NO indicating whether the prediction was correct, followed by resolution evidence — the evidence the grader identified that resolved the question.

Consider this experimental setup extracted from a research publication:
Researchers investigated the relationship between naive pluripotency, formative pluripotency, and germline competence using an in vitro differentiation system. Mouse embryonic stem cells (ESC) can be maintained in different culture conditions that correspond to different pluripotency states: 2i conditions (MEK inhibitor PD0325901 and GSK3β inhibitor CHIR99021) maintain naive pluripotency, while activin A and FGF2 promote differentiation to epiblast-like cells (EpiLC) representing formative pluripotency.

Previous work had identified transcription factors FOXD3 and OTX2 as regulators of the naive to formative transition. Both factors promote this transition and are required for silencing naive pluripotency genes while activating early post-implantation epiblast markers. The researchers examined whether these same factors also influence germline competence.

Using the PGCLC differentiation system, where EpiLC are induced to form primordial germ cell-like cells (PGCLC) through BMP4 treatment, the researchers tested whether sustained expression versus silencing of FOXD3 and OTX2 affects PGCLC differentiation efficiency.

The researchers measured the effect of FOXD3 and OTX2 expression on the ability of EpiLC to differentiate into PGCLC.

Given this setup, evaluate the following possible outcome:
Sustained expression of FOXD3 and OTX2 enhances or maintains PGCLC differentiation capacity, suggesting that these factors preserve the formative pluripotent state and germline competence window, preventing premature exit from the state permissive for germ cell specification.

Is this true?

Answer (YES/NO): NO